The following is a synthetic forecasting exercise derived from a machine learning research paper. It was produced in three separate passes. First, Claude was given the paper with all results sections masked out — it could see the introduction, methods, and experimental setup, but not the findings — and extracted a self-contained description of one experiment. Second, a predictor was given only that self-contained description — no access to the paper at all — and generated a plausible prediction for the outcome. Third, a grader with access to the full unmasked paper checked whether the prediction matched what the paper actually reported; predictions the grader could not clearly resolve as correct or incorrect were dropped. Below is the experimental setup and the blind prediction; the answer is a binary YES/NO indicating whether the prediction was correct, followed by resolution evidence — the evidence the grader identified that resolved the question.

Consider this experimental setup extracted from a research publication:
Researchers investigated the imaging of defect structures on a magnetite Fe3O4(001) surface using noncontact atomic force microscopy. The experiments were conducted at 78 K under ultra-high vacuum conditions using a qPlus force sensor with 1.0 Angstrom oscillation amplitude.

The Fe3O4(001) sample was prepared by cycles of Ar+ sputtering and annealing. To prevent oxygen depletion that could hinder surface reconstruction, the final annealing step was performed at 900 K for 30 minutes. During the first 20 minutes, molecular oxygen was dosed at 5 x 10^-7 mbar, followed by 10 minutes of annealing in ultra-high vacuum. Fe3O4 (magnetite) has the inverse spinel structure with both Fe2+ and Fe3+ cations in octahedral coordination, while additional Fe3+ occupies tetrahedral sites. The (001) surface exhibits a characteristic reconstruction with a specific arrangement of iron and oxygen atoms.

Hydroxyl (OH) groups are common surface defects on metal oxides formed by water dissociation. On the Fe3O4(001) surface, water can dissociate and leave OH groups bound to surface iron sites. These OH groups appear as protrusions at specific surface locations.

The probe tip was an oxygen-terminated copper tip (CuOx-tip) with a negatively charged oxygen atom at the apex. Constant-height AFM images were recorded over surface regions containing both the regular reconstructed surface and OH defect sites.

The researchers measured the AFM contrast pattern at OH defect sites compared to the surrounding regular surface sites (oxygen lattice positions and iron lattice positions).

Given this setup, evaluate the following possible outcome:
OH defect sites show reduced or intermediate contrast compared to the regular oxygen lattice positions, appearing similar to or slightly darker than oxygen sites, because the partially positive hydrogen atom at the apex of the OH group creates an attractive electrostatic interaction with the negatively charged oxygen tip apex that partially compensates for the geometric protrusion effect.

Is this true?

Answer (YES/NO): NO